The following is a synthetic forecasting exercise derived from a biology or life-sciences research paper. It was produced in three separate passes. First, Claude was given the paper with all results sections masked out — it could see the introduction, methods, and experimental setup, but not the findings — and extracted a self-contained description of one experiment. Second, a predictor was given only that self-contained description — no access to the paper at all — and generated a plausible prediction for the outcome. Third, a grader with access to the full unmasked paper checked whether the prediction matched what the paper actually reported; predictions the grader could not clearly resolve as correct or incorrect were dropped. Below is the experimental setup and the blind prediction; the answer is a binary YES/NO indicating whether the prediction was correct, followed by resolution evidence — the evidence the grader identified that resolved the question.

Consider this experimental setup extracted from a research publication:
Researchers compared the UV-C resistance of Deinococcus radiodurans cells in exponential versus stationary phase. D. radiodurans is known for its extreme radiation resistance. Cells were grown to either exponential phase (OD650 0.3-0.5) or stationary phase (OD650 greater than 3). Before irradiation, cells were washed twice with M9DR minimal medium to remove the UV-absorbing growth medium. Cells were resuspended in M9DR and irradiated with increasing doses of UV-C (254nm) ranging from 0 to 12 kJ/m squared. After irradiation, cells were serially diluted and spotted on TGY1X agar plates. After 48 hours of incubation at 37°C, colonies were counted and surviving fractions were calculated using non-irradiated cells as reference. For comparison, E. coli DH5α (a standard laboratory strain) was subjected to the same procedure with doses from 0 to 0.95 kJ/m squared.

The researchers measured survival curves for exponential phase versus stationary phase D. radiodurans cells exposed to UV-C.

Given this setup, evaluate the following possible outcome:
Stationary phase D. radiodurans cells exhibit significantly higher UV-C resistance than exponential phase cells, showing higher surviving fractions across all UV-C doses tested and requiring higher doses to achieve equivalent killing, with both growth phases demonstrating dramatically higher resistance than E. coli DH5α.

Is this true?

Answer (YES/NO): NO